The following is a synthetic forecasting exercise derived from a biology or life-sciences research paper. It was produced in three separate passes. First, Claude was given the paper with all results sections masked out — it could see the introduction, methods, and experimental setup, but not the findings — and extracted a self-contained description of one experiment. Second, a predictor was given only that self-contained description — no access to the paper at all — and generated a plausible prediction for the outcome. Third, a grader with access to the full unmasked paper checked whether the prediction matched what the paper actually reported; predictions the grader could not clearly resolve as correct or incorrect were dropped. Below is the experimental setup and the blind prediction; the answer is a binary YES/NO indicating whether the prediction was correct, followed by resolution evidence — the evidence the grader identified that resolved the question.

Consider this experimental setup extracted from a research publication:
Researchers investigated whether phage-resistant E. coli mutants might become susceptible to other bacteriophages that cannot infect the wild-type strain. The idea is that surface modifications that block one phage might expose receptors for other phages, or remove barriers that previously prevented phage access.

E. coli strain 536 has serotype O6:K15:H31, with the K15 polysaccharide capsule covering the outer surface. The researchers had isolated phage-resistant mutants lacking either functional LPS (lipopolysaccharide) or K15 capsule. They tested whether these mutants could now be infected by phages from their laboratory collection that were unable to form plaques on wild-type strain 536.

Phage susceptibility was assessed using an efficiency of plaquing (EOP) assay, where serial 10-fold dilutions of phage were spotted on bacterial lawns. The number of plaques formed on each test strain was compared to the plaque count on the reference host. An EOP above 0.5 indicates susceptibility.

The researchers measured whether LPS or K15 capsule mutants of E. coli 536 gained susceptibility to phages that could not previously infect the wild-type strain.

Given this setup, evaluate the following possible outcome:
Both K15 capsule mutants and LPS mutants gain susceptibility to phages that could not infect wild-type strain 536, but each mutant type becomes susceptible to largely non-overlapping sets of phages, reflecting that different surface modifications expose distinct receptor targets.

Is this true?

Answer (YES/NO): NO